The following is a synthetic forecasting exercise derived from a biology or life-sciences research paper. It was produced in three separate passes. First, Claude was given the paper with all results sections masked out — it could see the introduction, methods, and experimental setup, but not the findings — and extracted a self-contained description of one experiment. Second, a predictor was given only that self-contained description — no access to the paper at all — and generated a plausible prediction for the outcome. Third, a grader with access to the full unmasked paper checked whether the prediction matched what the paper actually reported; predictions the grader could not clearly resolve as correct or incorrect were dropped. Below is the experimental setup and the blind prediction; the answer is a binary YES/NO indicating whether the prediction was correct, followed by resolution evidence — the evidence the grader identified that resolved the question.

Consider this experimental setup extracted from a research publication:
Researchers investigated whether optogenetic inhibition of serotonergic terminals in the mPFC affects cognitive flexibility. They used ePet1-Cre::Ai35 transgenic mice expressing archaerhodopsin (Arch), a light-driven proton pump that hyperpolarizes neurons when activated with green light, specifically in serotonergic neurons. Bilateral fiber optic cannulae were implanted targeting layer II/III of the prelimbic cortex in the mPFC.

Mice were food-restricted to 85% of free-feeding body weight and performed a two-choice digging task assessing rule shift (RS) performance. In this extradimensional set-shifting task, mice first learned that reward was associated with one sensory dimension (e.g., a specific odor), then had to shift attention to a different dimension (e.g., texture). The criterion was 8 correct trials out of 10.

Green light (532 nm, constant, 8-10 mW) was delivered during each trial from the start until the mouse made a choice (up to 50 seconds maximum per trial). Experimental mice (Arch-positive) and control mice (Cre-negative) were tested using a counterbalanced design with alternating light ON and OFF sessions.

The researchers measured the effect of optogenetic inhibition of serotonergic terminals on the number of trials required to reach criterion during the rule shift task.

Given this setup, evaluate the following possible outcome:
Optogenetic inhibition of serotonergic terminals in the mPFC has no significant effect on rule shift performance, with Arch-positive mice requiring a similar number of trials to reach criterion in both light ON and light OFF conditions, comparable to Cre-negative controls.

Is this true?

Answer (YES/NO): NO